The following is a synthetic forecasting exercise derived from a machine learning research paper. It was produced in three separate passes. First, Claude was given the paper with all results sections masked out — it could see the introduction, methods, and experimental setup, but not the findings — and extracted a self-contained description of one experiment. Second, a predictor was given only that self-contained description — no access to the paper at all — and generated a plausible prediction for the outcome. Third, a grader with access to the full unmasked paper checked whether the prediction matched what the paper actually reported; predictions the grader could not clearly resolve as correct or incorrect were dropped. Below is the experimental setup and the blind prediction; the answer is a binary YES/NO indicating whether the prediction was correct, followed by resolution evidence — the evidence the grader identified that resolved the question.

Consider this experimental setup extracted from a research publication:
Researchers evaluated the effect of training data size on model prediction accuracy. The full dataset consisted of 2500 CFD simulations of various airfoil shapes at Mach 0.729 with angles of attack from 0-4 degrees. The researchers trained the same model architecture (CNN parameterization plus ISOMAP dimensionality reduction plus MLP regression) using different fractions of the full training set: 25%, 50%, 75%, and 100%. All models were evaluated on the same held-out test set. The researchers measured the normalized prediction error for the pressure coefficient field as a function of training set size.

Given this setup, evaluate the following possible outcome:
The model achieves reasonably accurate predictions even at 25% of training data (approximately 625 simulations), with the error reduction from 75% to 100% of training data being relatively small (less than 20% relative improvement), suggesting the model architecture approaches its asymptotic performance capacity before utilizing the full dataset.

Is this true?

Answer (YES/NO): NO